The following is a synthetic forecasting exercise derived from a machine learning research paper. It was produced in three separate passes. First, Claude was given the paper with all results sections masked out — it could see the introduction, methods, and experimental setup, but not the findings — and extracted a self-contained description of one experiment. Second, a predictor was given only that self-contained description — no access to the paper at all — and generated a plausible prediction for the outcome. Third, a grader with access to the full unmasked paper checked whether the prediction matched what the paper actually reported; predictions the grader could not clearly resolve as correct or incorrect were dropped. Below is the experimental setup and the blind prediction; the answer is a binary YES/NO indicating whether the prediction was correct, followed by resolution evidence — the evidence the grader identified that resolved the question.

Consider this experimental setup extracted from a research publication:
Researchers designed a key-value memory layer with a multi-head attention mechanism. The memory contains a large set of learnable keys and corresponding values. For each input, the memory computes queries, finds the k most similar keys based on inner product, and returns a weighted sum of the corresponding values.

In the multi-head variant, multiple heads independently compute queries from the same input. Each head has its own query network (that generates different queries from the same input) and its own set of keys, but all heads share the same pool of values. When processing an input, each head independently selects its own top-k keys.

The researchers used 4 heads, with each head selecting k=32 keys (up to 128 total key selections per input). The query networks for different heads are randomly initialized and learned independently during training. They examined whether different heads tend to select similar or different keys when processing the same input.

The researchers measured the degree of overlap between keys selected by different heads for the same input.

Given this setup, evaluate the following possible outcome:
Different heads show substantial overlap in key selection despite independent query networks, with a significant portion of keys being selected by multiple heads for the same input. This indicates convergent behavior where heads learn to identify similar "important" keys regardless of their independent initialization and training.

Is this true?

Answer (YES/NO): NO